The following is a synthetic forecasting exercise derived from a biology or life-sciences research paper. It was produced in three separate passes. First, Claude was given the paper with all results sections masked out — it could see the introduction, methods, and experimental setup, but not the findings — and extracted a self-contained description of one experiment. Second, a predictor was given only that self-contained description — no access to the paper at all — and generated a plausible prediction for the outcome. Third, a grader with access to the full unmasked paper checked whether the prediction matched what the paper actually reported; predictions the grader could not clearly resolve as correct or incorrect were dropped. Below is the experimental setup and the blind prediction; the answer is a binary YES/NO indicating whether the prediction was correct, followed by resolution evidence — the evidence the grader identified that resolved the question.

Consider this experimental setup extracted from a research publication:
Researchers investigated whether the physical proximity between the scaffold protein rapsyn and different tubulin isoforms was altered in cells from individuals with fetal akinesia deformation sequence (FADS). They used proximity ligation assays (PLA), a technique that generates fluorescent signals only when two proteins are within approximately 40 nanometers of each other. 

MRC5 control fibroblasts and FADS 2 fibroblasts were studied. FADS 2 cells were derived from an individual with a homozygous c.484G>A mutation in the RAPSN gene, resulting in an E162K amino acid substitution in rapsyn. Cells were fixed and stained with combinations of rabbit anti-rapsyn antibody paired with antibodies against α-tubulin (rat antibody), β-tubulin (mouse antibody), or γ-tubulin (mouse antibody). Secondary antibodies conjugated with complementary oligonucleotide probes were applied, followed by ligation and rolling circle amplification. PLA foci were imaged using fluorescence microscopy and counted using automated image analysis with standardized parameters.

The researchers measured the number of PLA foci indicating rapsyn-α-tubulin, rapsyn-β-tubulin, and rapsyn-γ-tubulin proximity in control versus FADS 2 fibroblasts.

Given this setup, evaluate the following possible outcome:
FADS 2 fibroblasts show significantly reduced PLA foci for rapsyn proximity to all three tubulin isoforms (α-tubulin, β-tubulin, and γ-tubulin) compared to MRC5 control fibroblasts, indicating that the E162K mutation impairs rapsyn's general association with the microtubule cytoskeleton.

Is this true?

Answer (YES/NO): NO